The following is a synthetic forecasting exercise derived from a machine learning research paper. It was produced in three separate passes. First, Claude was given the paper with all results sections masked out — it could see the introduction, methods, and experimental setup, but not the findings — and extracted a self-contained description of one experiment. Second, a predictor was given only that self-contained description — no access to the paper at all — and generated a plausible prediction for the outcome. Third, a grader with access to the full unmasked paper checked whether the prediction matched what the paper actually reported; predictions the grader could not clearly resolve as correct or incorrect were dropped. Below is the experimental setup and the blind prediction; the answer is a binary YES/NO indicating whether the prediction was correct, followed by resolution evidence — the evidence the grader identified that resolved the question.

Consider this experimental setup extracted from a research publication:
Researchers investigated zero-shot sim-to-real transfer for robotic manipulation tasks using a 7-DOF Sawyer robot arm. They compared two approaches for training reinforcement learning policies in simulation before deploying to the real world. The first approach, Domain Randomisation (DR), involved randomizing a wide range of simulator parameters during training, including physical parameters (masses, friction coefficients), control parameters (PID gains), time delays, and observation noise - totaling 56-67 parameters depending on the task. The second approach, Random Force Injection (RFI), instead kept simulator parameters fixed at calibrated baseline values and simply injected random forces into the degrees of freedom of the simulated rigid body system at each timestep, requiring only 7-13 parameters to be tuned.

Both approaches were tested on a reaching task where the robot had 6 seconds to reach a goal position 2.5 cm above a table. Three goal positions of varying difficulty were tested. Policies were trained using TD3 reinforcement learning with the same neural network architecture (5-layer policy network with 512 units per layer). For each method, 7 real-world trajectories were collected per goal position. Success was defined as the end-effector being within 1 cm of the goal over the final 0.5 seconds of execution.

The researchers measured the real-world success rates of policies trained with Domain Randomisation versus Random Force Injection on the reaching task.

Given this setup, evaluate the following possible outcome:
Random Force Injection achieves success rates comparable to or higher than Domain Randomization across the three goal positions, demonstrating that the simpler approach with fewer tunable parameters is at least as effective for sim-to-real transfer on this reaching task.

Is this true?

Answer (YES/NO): YES